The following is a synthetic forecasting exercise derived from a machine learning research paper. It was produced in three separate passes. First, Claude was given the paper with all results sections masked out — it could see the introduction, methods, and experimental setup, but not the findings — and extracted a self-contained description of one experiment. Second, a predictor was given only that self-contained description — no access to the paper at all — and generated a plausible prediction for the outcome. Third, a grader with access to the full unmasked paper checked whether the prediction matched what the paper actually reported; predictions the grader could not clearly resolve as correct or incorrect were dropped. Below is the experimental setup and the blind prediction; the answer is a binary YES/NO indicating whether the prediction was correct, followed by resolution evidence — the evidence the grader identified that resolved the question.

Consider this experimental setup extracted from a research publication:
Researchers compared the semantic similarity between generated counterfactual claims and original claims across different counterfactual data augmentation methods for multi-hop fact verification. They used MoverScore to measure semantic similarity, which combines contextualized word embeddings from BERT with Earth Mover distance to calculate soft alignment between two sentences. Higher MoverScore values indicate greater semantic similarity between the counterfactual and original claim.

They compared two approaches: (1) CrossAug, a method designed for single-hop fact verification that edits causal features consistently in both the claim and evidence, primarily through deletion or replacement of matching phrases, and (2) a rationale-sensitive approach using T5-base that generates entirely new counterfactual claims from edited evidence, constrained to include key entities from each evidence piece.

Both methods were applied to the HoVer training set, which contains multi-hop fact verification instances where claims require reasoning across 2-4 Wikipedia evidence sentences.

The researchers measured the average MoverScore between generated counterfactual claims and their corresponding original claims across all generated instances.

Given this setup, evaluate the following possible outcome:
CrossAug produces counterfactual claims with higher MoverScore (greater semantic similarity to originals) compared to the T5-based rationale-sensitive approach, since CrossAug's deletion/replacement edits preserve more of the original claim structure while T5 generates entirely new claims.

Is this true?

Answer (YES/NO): YES